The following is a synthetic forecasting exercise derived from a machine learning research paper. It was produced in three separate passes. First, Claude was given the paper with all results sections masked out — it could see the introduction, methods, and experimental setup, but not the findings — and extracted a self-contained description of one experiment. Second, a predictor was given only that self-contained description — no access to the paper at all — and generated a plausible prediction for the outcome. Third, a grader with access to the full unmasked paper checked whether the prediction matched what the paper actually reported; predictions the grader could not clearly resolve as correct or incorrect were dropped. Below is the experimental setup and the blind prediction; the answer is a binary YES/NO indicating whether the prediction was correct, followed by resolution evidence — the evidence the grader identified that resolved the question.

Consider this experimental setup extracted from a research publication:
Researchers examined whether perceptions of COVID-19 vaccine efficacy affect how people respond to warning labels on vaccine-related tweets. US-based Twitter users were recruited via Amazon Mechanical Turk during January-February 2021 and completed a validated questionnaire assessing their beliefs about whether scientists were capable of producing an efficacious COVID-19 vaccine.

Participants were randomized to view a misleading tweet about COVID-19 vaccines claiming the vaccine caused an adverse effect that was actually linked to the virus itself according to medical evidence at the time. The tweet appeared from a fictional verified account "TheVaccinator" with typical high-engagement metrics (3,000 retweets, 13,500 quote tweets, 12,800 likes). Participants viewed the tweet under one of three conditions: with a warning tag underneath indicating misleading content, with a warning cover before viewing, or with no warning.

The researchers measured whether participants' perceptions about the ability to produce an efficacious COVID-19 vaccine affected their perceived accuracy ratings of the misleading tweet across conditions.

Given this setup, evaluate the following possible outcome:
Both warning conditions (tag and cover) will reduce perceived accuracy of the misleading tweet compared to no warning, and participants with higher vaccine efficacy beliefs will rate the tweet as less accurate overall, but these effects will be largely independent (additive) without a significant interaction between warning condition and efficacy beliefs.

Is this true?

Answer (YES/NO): NO